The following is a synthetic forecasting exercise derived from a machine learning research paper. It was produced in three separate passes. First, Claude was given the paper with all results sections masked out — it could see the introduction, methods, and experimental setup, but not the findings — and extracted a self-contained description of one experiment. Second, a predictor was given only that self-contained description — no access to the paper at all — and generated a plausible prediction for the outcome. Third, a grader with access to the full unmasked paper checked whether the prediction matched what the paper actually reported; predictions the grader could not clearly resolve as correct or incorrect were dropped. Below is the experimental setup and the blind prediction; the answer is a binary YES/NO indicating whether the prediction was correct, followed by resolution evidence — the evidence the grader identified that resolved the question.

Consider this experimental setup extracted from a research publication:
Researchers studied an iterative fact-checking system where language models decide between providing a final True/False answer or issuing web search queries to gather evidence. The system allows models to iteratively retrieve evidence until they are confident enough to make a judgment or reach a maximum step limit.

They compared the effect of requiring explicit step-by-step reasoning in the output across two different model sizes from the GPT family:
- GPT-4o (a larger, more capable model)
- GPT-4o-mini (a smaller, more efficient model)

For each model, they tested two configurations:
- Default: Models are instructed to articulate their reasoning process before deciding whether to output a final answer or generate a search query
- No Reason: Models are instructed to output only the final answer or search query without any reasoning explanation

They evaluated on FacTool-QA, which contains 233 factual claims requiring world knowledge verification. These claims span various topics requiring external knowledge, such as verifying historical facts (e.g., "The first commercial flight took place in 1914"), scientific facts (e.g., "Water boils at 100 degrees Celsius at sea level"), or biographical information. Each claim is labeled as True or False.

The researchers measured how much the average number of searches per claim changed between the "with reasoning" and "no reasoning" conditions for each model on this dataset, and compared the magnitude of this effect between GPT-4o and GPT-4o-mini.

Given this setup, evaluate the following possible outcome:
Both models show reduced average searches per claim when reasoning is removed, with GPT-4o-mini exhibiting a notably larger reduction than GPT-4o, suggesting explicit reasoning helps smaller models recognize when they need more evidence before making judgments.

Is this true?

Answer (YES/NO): NO